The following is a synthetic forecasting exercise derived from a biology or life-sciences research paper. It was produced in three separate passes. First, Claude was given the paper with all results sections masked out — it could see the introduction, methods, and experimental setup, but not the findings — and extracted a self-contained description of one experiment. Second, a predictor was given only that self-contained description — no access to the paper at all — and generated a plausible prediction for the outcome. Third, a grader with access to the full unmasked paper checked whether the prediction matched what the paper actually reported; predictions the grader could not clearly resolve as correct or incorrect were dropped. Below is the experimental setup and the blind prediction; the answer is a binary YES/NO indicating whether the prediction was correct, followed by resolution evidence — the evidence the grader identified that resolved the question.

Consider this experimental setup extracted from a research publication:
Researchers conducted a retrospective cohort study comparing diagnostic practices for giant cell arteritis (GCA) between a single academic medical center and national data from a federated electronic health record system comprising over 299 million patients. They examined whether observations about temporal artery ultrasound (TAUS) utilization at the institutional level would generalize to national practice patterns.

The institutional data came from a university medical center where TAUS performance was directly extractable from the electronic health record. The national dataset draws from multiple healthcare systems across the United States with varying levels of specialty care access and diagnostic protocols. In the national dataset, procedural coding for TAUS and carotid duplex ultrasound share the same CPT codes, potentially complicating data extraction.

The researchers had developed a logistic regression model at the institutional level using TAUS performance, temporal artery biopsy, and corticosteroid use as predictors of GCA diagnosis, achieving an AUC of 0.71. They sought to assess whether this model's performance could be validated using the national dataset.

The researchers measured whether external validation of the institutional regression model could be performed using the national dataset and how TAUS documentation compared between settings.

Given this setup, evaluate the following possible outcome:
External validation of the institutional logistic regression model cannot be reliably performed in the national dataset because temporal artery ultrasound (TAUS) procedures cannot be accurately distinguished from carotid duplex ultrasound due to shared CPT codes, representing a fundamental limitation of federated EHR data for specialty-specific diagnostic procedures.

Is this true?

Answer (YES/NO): YES